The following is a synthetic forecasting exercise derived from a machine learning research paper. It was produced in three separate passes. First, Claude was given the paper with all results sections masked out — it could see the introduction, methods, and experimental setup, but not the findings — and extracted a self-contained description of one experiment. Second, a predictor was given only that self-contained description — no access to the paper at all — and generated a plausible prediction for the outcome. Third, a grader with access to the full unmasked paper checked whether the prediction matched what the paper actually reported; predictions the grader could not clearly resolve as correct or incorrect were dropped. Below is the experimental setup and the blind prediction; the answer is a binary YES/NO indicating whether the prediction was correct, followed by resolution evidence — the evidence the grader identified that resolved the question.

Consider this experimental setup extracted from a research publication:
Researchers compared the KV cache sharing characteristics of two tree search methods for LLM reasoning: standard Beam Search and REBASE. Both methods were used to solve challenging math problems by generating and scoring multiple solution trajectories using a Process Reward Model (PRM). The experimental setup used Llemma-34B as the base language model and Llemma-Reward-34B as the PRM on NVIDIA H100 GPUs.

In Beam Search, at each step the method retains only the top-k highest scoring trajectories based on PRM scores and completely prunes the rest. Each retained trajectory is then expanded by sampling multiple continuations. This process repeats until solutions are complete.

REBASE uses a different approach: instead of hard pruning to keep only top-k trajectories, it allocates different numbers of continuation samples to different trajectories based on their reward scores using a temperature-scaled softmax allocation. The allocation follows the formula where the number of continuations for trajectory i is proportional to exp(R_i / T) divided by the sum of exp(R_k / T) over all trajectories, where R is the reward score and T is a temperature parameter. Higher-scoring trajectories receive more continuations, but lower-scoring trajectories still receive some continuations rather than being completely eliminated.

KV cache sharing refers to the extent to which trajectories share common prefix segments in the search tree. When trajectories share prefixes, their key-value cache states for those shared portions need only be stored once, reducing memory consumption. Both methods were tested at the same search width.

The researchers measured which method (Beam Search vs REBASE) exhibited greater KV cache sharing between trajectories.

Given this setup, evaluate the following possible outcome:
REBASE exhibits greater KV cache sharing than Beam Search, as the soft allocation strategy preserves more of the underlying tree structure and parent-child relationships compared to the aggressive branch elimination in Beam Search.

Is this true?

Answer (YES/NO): NO